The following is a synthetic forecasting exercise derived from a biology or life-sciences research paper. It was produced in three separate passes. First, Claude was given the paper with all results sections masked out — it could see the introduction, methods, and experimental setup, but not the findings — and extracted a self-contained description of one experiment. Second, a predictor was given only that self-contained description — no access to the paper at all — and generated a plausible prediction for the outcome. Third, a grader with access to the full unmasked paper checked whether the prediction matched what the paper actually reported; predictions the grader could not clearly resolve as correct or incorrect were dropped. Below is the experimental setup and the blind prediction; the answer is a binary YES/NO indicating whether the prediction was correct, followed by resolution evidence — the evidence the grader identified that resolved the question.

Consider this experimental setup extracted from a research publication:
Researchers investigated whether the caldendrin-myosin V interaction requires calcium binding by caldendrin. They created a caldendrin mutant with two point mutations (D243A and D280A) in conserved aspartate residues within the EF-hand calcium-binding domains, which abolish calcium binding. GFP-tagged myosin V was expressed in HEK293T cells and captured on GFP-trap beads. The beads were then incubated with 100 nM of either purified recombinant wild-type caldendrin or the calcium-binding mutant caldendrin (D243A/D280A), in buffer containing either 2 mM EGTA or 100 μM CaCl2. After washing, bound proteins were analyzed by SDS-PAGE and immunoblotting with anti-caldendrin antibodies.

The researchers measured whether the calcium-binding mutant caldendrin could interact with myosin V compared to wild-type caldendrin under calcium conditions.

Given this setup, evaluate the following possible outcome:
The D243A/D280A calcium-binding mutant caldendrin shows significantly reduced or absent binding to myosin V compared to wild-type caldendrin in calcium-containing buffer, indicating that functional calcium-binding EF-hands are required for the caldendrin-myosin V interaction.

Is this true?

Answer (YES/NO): YES